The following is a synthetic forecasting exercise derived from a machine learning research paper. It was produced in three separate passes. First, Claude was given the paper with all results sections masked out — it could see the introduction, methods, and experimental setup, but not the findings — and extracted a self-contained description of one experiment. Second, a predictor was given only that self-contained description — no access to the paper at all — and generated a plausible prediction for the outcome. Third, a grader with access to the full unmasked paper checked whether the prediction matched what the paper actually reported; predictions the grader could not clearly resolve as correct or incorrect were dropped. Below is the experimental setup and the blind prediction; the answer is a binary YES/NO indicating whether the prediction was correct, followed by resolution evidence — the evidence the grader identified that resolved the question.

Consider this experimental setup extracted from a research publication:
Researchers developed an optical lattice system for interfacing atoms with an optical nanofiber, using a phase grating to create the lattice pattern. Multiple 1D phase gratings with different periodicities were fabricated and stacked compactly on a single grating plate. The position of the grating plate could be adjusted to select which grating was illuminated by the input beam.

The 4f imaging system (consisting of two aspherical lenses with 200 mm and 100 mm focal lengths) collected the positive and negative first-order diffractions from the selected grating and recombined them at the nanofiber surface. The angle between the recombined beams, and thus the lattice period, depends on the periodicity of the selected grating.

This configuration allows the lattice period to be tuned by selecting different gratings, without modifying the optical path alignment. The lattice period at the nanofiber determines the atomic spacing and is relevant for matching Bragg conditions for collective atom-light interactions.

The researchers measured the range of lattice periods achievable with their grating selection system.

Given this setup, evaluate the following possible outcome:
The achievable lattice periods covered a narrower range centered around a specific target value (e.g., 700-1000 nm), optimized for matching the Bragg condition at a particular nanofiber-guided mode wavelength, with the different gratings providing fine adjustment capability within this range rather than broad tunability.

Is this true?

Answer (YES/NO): NO